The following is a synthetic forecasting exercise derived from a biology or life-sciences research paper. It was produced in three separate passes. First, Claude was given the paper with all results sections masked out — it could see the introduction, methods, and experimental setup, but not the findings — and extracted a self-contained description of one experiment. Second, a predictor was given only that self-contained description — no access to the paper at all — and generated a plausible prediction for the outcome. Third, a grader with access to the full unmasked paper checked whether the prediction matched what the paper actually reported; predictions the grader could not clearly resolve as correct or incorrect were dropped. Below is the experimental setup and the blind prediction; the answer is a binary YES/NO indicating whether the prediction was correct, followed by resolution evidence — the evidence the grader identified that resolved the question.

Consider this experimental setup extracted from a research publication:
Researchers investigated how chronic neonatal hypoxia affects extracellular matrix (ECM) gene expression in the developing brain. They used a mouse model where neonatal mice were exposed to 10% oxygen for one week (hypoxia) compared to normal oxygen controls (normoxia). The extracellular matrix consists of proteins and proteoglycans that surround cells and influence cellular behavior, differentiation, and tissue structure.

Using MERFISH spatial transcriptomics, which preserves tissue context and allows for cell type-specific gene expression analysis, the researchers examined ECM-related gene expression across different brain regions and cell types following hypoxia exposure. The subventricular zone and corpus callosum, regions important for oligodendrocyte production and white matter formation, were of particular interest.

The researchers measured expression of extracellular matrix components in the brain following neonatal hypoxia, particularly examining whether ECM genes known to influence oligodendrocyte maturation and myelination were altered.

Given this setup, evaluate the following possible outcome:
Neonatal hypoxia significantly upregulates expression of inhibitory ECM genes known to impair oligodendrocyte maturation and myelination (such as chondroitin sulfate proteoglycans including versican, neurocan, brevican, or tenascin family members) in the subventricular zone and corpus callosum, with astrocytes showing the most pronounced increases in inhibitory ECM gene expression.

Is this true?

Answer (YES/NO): NO